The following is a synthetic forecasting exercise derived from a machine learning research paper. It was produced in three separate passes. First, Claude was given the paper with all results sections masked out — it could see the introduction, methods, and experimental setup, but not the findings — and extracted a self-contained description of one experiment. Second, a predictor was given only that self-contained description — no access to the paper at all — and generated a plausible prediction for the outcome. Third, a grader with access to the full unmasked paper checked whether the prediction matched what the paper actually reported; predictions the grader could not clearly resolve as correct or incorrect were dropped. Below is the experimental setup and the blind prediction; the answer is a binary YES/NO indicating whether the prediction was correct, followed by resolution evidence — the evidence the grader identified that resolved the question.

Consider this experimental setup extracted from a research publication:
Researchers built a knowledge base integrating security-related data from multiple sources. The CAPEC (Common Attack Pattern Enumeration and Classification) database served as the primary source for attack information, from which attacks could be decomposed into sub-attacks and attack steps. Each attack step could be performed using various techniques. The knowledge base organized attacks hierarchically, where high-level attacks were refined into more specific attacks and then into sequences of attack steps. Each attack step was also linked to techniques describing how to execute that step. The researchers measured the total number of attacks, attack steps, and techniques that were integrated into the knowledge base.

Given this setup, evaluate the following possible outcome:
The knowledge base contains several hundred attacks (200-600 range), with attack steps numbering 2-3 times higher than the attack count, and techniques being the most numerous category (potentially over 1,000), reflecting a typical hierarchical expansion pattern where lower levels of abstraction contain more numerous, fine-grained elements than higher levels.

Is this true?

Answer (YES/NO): NO